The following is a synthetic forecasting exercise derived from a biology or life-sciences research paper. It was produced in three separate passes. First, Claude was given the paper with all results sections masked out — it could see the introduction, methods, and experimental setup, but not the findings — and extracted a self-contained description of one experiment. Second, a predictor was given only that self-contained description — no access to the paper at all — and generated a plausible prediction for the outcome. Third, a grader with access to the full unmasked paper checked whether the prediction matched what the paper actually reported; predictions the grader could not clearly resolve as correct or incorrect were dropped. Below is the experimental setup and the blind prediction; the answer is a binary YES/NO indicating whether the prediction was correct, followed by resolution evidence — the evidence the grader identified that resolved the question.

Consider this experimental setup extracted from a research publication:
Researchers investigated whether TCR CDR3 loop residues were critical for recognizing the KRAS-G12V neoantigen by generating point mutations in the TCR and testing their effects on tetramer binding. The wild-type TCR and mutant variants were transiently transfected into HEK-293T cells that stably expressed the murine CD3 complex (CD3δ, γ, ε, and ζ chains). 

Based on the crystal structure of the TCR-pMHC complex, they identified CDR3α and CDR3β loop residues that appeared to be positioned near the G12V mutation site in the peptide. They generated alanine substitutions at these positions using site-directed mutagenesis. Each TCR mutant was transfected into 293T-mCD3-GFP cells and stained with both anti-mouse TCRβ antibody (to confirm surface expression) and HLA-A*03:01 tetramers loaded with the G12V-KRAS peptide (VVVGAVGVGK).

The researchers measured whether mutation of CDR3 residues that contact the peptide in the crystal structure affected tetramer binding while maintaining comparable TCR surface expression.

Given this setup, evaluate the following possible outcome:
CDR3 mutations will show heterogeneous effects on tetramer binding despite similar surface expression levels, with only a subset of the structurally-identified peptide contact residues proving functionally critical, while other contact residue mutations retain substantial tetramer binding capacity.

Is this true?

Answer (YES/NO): NO